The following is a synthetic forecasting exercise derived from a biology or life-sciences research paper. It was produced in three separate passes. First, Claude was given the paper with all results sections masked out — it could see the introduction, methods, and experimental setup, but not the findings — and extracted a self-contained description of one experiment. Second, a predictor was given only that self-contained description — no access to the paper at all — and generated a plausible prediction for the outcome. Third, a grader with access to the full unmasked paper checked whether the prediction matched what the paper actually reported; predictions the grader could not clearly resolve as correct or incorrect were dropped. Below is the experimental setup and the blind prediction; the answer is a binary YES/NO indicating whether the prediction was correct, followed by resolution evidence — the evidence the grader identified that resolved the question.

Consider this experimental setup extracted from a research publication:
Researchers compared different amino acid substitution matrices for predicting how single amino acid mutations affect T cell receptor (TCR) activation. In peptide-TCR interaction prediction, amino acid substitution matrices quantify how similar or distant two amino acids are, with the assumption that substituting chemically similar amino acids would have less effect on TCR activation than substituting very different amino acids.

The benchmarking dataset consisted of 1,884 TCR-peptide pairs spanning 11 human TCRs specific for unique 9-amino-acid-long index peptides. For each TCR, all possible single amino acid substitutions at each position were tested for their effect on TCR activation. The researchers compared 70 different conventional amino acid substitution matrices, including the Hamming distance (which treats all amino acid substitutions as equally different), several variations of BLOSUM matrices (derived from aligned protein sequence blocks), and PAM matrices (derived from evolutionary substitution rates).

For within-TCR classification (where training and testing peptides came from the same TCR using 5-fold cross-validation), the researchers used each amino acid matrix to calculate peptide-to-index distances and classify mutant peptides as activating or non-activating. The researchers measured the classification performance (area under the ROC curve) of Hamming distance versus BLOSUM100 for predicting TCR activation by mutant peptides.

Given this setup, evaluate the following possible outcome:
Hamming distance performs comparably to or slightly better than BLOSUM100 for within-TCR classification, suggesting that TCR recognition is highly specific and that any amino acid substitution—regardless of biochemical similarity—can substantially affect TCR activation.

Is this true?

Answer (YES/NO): NO